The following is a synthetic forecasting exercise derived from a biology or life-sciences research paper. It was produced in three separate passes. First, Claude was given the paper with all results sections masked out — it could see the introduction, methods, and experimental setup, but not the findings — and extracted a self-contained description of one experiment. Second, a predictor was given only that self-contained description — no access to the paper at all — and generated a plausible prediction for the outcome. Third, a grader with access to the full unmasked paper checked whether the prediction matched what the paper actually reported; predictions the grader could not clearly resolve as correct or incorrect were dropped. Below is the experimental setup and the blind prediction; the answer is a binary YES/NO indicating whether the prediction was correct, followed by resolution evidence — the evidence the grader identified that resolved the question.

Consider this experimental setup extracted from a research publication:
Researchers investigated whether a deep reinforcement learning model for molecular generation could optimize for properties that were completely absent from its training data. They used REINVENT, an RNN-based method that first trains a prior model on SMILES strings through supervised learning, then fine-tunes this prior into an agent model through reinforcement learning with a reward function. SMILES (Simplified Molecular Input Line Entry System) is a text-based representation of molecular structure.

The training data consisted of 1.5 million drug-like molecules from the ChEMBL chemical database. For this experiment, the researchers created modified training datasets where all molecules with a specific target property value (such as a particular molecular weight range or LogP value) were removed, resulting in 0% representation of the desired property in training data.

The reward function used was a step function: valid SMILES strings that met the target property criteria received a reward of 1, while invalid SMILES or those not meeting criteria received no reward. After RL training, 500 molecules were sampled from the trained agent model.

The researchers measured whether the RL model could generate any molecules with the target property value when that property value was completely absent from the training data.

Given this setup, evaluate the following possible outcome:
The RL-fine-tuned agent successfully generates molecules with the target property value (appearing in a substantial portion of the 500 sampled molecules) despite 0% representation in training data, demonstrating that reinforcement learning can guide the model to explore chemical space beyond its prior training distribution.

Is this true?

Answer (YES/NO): YES